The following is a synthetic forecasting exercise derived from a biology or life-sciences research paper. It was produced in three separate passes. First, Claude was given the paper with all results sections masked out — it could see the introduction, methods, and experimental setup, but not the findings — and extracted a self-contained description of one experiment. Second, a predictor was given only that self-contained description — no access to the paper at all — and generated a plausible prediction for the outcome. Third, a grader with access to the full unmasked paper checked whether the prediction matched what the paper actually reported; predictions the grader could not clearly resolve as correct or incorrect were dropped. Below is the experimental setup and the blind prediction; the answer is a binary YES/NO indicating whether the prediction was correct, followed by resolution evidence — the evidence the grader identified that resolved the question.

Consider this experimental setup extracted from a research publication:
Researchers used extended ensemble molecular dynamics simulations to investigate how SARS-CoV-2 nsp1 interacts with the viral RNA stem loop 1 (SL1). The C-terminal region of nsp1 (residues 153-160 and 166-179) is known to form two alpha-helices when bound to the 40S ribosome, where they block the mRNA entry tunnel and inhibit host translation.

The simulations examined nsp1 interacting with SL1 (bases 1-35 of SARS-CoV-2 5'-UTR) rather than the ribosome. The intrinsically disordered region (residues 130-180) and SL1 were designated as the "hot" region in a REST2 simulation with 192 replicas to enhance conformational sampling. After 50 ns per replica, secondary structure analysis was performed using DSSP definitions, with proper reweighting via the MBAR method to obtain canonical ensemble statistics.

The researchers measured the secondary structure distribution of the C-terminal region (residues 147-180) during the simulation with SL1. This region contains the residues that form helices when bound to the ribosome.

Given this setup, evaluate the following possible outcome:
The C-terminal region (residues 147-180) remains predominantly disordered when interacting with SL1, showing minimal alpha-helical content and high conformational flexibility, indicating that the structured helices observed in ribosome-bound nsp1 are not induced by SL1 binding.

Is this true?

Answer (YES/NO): NO